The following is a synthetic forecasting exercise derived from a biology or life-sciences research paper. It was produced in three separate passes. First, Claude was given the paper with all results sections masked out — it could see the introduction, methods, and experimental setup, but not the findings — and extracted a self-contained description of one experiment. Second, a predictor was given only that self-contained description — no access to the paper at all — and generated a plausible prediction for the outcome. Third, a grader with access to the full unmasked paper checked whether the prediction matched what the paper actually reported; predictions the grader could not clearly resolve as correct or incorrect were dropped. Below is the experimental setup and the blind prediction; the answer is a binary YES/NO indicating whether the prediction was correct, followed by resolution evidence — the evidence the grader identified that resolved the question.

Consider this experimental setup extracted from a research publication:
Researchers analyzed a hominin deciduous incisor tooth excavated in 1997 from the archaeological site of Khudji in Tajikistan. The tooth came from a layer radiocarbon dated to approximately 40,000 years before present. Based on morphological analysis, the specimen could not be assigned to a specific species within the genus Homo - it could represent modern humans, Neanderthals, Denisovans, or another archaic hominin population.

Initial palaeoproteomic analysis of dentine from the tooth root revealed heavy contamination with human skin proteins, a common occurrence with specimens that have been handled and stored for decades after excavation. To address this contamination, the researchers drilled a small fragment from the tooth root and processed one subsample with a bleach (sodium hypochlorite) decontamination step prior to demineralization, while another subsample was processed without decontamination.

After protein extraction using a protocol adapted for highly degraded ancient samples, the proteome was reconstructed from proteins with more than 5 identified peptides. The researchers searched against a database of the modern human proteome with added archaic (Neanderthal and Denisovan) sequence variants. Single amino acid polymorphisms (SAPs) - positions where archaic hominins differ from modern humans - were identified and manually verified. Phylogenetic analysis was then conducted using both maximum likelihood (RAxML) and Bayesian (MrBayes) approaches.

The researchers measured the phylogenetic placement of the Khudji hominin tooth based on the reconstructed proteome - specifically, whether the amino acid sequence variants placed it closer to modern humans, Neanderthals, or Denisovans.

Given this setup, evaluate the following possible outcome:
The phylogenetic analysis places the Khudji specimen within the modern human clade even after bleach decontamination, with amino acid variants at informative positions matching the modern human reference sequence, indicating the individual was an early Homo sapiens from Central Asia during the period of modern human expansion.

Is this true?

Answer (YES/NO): NO